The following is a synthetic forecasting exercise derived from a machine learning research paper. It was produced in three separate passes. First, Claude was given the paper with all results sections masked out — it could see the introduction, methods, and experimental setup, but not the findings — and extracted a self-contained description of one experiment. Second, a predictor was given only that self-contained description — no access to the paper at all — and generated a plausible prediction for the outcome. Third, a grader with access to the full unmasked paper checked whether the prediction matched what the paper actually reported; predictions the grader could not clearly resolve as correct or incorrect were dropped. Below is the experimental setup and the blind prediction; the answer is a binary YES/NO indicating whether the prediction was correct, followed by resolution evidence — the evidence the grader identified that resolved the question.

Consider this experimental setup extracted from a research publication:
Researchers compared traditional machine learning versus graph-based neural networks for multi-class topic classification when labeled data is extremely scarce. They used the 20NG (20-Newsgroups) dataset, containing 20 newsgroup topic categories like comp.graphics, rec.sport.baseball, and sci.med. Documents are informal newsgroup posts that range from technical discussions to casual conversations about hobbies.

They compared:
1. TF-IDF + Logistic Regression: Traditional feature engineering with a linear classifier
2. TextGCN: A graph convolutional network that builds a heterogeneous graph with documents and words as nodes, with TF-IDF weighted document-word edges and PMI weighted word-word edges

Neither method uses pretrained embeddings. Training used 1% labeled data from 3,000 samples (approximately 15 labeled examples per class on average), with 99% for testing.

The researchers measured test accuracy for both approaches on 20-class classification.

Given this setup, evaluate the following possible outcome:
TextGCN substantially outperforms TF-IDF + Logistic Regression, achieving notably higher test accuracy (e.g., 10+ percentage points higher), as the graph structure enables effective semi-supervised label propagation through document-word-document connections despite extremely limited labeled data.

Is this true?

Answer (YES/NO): NO